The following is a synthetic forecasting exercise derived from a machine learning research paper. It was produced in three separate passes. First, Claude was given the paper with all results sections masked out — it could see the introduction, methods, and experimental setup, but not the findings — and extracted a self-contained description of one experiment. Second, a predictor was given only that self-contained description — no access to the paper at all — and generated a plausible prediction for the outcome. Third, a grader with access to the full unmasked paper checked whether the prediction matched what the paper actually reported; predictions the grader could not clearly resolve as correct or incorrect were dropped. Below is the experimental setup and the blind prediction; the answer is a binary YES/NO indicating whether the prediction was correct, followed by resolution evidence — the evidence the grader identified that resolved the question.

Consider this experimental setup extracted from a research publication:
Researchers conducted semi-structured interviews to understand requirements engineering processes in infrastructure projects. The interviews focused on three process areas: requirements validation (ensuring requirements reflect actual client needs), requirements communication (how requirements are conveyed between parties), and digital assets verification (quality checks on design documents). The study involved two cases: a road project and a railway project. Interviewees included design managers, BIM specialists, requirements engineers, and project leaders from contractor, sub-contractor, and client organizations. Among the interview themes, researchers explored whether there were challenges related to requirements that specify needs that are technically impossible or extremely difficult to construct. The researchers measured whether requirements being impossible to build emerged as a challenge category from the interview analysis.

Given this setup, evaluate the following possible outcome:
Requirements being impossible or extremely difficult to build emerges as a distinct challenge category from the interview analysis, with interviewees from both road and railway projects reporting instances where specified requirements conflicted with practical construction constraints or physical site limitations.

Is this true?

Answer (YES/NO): NO